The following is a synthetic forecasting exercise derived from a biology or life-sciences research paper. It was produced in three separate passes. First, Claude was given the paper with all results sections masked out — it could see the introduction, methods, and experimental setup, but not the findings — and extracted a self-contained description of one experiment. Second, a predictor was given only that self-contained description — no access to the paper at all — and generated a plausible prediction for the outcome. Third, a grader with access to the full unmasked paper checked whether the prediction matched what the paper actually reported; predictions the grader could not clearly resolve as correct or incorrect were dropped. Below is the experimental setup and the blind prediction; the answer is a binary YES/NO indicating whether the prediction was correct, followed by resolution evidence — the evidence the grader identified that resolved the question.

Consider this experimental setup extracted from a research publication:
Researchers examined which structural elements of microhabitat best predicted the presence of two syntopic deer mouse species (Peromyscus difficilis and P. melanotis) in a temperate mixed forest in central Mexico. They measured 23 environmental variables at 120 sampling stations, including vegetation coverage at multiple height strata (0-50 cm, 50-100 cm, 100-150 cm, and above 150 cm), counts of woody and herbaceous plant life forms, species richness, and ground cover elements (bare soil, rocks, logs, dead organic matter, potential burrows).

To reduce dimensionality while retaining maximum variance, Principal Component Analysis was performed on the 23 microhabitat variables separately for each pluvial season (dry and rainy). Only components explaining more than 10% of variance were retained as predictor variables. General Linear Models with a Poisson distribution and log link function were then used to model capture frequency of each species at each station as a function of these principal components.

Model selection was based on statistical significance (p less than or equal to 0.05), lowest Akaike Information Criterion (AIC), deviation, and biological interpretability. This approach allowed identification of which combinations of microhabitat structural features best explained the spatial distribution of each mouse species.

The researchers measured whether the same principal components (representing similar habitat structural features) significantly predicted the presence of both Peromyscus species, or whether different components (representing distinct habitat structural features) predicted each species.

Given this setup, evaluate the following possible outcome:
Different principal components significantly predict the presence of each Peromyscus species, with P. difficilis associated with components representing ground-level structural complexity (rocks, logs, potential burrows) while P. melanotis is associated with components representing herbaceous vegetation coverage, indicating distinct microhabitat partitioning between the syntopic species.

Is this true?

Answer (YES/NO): NO